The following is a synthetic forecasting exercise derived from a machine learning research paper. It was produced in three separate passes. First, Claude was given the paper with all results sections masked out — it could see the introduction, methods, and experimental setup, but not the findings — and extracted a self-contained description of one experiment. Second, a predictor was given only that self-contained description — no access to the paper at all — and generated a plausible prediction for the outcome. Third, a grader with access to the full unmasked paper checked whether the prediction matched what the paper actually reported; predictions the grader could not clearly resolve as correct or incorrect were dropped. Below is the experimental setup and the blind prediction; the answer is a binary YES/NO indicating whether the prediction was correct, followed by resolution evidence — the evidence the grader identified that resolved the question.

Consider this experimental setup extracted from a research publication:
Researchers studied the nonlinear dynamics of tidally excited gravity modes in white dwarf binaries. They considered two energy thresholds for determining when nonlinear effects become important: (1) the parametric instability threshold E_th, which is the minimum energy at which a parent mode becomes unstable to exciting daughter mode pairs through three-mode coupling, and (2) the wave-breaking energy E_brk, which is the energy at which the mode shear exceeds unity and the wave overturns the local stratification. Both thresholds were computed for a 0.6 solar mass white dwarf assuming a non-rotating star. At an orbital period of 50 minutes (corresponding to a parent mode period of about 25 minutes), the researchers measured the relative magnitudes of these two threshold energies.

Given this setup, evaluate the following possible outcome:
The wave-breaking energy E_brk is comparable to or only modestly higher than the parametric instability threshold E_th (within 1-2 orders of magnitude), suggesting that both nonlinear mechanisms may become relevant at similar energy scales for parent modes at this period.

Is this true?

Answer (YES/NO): NO